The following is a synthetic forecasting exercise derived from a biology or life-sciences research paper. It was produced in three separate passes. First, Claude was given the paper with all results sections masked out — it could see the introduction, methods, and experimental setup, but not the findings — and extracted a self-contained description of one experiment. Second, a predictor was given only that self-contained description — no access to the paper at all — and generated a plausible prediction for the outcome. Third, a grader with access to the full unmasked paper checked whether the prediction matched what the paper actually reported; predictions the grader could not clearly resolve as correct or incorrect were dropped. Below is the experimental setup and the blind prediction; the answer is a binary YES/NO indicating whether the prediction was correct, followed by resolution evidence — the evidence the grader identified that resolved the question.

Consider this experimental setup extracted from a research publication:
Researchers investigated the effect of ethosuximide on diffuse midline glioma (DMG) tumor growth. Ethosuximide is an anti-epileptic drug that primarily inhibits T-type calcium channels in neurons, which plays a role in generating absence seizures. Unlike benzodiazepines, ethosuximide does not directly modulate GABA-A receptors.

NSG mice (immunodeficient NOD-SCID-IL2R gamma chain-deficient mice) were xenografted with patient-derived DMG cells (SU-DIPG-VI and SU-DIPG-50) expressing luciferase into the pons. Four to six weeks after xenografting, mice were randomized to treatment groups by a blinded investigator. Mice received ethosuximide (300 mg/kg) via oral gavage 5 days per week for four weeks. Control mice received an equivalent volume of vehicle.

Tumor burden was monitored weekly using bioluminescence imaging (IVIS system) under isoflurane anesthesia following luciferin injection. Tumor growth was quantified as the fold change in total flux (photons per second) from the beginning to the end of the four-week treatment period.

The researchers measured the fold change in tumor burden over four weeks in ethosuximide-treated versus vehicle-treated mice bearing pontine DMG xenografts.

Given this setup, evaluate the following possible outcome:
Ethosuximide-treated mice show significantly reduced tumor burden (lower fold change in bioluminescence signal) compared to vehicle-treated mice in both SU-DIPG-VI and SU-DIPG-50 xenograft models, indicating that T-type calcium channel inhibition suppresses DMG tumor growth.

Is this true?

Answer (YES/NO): NO